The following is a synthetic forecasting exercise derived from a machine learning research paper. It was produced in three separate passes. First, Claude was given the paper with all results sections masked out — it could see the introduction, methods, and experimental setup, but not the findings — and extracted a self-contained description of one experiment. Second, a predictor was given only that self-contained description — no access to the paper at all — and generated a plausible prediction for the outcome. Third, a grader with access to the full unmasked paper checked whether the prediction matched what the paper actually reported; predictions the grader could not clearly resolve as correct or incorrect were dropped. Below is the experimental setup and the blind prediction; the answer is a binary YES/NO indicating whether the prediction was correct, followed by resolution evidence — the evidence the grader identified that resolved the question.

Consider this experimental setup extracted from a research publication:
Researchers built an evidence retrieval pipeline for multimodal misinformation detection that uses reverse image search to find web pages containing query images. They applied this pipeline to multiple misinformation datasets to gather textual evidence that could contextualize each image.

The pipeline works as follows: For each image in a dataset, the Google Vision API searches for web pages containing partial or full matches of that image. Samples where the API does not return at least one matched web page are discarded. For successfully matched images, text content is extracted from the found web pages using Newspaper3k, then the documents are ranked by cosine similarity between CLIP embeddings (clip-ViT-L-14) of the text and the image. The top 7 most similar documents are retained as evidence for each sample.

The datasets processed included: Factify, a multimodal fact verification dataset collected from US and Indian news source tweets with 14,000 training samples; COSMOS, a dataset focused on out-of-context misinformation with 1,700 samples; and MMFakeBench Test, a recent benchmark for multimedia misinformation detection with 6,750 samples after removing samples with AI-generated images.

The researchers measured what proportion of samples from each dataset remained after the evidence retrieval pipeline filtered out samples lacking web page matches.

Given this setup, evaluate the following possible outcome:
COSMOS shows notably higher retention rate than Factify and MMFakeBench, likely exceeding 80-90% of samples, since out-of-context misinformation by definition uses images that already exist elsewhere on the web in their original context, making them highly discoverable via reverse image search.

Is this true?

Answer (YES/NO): NO